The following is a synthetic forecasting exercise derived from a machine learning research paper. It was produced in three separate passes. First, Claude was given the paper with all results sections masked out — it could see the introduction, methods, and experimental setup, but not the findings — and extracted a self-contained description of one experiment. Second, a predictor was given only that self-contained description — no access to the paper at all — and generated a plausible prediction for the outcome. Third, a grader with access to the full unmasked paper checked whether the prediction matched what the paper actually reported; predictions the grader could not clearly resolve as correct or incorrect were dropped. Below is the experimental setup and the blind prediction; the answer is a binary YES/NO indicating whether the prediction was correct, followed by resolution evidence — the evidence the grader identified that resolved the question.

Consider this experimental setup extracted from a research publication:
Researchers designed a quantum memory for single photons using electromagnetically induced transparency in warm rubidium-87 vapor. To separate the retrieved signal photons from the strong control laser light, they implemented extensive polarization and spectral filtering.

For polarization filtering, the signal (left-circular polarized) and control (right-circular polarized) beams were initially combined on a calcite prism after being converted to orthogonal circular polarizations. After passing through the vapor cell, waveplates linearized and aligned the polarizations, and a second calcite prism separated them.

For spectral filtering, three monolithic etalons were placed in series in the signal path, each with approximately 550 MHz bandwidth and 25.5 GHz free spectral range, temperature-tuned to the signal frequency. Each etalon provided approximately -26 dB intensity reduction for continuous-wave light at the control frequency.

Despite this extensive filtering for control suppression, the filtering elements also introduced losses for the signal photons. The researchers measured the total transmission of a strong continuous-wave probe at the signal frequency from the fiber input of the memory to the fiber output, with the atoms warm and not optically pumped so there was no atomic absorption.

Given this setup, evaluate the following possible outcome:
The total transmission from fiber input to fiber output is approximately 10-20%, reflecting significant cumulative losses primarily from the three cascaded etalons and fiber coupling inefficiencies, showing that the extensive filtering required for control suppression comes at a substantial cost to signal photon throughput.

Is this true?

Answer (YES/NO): NO